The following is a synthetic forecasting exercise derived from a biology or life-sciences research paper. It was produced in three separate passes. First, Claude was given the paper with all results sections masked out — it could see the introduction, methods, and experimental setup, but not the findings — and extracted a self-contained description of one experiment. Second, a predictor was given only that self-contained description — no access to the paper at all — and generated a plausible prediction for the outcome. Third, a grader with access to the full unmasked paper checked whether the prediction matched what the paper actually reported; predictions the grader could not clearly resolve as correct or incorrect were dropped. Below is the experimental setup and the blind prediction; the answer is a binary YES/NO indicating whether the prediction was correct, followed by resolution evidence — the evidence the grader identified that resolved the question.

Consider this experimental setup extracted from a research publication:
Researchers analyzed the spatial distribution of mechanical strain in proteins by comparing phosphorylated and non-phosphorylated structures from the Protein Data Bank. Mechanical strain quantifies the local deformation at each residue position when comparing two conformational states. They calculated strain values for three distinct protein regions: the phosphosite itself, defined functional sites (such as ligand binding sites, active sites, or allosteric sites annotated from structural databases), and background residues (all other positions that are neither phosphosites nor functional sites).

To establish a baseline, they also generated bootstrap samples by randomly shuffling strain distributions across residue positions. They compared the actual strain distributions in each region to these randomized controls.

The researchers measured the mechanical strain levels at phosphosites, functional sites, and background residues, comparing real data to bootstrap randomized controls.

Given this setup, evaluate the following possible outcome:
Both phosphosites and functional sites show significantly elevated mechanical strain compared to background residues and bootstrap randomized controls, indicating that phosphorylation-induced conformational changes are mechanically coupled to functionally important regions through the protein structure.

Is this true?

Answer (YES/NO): NO